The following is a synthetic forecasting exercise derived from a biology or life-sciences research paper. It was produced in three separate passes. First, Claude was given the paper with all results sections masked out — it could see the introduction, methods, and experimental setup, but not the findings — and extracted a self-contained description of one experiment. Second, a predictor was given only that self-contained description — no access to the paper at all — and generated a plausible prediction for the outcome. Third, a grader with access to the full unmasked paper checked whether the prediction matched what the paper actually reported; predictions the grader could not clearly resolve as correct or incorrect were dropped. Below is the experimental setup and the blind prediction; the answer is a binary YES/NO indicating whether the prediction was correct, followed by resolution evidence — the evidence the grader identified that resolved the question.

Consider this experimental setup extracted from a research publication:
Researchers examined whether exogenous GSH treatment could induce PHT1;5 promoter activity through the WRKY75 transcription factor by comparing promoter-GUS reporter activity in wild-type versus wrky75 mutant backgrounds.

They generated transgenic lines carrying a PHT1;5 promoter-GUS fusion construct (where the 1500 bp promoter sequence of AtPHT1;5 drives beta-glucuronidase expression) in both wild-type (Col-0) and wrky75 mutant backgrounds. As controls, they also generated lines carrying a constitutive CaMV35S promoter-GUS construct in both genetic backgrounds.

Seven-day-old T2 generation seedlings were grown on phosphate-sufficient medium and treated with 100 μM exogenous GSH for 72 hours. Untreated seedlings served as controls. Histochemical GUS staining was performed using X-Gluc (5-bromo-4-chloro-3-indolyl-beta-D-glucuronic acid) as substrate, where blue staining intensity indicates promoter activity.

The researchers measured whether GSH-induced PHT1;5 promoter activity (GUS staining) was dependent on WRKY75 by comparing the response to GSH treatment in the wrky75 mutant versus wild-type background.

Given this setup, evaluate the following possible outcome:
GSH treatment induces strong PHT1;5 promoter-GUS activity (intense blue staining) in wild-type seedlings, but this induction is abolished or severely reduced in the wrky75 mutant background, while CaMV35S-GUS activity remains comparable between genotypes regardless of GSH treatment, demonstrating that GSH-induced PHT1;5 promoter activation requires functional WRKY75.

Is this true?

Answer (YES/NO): YES